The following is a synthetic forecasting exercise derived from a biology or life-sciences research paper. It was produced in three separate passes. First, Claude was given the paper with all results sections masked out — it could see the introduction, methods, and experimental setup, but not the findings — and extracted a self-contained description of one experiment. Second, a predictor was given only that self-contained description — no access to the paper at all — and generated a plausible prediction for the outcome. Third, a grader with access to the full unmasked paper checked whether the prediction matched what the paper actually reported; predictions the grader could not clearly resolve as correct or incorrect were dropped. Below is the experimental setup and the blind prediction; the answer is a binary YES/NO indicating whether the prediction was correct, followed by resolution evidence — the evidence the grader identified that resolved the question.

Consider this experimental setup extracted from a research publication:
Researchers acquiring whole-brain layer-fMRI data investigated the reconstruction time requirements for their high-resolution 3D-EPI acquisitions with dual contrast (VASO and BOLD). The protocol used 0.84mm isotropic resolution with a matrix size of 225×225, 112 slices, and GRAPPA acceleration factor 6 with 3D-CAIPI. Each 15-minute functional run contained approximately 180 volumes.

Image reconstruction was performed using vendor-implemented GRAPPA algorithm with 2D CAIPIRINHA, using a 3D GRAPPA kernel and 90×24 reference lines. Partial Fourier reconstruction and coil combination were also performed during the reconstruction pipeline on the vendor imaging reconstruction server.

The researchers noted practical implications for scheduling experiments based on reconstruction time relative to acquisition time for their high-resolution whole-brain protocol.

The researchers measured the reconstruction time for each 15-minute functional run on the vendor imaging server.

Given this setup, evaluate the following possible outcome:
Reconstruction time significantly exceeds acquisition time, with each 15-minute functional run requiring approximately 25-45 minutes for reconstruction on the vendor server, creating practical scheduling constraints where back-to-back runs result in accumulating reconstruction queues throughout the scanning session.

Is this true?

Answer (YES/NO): YES